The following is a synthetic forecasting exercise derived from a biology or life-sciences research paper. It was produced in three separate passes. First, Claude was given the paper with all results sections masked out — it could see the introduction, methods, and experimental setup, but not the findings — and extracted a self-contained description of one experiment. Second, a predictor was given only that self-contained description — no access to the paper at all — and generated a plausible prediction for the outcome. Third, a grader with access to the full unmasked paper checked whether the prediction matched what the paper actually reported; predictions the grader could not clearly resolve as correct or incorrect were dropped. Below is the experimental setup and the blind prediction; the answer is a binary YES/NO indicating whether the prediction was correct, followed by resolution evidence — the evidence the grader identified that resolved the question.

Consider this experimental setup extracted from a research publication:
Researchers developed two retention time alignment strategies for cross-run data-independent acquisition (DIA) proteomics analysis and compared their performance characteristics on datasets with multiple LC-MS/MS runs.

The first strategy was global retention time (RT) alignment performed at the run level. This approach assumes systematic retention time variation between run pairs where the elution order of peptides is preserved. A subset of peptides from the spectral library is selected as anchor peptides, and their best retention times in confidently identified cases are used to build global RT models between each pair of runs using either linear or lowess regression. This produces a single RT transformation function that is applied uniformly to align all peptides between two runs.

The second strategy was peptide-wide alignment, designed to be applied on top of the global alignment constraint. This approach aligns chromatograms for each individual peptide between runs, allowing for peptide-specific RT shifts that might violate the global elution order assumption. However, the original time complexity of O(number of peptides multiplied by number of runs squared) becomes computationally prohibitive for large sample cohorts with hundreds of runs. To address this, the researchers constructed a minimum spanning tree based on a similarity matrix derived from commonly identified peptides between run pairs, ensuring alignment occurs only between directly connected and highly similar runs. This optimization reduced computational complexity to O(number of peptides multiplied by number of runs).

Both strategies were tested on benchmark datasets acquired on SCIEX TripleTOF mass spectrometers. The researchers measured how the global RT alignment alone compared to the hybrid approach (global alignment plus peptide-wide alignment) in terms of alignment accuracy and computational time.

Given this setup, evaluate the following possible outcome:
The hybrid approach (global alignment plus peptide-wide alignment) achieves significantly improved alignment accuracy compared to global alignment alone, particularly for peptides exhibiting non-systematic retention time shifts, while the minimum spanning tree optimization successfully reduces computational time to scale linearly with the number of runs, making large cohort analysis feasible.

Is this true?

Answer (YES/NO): NO